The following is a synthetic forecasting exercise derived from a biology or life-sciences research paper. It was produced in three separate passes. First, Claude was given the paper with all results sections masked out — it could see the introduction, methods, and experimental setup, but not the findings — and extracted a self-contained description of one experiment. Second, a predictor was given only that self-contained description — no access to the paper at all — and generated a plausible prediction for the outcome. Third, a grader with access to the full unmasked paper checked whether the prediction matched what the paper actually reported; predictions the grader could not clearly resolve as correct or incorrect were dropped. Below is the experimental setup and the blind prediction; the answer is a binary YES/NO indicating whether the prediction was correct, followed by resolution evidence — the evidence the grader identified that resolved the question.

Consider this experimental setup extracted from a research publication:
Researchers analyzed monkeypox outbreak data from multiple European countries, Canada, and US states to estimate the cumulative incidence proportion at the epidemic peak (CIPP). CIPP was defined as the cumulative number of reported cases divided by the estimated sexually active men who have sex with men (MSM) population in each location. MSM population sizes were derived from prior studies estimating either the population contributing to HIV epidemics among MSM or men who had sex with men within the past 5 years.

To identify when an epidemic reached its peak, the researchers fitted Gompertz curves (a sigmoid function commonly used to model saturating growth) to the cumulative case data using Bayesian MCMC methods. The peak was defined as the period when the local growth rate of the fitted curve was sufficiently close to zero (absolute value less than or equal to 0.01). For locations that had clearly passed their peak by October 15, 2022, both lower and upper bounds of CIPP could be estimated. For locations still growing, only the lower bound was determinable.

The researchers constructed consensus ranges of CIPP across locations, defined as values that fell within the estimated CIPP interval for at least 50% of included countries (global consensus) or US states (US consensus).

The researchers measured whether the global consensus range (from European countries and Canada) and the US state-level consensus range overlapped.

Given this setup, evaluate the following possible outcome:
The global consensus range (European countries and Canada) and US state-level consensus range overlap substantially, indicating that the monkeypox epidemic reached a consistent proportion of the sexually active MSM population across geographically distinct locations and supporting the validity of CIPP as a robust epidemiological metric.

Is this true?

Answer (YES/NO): YES